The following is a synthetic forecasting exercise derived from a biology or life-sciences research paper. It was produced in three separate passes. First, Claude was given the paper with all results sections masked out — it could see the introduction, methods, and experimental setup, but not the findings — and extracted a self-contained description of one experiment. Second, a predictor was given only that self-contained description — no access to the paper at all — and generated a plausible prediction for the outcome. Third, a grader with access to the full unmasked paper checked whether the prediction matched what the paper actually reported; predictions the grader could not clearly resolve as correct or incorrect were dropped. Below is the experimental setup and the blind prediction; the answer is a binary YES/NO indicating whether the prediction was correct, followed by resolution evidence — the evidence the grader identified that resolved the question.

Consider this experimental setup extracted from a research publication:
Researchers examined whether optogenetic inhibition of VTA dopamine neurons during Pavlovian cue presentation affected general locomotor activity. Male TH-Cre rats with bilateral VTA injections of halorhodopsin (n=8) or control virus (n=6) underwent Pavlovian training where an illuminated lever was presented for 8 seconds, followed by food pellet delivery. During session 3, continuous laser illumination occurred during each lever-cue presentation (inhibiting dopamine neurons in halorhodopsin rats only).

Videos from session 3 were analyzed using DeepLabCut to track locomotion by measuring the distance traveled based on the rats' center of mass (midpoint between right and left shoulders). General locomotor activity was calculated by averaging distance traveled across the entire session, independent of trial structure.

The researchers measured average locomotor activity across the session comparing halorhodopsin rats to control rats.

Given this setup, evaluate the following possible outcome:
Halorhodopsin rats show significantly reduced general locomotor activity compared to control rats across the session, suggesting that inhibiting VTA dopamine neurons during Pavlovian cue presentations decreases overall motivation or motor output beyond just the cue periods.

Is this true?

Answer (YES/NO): NO